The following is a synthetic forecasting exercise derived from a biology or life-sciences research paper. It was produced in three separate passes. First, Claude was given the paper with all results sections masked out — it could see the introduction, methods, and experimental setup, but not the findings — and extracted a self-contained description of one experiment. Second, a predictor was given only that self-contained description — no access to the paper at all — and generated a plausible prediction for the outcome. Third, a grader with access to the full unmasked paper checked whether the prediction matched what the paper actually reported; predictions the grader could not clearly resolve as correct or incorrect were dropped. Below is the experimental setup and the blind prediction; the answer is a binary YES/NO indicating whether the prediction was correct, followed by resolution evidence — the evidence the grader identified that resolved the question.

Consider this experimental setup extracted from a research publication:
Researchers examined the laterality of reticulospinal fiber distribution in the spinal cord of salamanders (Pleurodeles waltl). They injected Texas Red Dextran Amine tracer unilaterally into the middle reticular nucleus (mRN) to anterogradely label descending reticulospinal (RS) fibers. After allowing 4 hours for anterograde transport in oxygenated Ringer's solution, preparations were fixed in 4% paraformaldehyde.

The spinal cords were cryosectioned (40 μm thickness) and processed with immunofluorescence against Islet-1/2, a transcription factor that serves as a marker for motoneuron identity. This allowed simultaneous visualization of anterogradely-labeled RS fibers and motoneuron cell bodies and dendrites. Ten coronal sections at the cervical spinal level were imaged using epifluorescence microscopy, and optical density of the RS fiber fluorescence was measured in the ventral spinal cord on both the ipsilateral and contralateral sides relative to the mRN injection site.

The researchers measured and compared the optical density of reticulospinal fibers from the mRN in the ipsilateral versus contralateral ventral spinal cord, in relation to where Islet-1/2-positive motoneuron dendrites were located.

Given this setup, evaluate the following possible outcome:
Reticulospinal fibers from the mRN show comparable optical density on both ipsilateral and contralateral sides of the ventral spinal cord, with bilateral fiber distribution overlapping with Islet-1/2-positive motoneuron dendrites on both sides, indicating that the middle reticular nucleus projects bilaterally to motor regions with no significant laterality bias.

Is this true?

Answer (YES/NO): NO